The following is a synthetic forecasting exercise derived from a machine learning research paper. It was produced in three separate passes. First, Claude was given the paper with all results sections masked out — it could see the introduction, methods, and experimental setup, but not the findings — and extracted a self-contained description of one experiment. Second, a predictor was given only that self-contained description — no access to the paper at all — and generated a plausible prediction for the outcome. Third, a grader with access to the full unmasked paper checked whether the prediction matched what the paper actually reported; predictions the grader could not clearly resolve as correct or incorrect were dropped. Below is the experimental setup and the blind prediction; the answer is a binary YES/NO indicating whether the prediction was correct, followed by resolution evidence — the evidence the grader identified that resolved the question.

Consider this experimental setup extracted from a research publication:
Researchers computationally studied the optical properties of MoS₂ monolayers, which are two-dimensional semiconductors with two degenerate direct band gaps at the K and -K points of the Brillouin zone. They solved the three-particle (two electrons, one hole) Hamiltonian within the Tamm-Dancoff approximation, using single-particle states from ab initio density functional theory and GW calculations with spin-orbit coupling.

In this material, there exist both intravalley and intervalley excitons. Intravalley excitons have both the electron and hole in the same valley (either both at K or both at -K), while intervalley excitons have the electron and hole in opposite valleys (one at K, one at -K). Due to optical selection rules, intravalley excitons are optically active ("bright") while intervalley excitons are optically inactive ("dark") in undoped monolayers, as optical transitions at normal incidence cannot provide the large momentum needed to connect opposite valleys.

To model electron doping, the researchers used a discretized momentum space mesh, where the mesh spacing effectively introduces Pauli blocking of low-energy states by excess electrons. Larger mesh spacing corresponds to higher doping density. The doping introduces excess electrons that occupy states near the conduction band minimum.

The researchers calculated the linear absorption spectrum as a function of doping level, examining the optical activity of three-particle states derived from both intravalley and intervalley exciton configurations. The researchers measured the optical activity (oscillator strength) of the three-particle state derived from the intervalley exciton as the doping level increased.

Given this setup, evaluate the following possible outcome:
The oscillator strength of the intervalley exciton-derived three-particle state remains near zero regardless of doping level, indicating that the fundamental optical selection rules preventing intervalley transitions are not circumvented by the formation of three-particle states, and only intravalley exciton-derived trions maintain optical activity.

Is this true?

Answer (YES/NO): NO